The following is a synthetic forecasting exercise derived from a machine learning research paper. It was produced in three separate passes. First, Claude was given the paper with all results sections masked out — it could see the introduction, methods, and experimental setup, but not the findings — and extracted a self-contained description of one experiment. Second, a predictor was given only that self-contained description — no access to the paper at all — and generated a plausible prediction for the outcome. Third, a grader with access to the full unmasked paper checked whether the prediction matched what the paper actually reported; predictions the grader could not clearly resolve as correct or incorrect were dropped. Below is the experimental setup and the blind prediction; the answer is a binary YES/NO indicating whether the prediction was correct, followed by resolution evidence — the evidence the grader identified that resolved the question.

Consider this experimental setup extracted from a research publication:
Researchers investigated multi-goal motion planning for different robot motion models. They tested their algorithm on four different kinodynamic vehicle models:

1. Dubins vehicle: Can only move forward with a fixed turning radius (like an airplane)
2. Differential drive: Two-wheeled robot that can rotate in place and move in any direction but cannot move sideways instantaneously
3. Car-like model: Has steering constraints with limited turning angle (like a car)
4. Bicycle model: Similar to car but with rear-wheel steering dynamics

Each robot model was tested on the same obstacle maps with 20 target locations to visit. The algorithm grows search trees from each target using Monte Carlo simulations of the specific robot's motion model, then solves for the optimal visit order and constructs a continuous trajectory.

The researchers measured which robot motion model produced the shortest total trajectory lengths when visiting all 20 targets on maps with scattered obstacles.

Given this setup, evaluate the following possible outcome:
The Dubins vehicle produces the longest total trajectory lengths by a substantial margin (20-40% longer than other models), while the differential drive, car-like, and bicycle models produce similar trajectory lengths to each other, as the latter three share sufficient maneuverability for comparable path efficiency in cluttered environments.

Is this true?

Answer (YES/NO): NO